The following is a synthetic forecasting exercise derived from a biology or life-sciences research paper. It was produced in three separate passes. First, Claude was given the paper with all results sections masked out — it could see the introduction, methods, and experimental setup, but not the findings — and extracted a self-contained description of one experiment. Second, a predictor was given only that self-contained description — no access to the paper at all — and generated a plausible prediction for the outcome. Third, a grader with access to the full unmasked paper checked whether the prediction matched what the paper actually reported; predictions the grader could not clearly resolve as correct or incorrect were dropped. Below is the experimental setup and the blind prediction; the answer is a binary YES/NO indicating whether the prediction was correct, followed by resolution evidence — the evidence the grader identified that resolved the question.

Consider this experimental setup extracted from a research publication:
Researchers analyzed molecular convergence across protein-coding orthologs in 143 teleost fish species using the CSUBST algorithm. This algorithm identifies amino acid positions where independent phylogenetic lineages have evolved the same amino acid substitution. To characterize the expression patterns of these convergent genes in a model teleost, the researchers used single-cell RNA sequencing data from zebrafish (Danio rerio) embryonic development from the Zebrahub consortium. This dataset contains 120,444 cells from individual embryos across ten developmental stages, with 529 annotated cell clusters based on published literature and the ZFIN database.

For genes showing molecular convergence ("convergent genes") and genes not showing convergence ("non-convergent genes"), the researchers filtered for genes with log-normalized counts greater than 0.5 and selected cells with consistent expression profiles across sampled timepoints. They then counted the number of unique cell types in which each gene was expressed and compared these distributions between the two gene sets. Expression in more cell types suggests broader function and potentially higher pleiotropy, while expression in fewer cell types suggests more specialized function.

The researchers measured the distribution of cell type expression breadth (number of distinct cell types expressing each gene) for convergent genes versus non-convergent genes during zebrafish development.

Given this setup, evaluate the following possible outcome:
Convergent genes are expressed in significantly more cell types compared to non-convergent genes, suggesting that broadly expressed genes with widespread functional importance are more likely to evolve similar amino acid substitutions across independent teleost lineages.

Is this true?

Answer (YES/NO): NO